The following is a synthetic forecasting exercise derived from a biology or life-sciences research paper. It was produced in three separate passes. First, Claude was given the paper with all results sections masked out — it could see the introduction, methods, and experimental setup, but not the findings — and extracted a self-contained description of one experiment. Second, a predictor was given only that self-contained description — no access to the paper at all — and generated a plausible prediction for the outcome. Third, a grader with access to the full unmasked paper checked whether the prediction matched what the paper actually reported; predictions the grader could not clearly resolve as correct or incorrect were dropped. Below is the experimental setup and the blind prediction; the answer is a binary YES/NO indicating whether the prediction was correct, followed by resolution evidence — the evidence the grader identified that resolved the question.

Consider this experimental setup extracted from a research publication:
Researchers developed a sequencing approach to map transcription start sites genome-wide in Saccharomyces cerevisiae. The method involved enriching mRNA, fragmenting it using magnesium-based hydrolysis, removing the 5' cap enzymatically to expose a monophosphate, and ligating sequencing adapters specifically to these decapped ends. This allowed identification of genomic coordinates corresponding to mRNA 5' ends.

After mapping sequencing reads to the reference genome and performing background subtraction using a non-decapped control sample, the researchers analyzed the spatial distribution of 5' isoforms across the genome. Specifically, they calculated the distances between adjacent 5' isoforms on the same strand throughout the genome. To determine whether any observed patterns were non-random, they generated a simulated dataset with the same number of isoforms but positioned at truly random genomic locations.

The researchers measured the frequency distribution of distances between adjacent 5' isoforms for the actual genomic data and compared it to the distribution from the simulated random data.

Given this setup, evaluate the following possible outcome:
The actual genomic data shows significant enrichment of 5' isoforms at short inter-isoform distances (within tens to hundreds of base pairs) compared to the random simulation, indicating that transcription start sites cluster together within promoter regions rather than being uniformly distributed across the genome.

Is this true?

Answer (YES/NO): YES